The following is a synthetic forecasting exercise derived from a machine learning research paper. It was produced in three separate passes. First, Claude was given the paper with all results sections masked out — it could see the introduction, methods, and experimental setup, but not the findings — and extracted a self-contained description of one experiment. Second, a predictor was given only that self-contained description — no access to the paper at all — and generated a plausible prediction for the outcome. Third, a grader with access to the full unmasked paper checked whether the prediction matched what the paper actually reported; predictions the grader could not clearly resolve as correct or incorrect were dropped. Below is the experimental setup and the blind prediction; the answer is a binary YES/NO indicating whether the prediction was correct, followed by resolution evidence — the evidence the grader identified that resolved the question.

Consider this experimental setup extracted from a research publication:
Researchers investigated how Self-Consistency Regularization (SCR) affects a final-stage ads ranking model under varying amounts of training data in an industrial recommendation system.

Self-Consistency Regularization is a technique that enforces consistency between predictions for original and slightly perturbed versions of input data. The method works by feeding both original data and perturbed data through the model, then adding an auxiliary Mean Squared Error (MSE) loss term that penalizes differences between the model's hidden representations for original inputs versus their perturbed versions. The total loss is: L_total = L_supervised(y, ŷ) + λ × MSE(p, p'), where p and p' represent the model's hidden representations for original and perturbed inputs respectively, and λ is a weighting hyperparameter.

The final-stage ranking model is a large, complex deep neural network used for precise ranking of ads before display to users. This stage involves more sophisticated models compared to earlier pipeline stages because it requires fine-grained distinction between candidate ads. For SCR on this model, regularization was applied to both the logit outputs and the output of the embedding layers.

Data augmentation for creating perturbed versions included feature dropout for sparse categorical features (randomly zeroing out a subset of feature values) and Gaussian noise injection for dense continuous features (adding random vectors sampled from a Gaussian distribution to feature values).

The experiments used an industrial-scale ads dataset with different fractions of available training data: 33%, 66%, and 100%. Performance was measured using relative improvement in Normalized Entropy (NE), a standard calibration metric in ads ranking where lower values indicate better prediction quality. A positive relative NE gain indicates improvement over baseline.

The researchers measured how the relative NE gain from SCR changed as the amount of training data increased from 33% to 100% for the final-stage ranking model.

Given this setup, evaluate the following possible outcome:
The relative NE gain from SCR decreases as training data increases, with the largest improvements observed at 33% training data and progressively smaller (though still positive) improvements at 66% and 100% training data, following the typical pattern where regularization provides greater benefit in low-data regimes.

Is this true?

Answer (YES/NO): YES